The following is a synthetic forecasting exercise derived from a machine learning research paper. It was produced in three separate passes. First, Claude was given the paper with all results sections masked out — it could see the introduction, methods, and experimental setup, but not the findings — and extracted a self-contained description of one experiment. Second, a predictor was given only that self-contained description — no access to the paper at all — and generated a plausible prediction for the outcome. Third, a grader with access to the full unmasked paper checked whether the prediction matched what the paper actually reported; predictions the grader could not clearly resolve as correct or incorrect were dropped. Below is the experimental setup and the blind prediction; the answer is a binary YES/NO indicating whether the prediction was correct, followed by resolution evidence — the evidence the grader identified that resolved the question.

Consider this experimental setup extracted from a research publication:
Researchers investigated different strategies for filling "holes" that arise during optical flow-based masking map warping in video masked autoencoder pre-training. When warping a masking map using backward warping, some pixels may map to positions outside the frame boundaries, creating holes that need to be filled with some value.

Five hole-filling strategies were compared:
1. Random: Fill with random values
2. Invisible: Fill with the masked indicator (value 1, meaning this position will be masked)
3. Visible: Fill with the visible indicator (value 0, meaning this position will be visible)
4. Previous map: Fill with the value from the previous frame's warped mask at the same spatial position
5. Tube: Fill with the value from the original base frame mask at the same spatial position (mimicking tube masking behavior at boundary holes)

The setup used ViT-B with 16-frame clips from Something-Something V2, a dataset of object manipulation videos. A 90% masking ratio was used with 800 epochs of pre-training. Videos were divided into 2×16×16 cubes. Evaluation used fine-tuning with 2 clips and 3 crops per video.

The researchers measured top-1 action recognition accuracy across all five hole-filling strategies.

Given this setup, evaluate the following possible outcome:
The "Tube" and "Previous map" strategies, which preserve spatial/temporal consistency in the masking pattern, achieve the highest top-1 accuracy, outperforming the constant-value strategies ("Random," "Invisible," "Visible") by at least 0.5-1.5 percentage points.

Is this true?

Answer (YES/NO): NO